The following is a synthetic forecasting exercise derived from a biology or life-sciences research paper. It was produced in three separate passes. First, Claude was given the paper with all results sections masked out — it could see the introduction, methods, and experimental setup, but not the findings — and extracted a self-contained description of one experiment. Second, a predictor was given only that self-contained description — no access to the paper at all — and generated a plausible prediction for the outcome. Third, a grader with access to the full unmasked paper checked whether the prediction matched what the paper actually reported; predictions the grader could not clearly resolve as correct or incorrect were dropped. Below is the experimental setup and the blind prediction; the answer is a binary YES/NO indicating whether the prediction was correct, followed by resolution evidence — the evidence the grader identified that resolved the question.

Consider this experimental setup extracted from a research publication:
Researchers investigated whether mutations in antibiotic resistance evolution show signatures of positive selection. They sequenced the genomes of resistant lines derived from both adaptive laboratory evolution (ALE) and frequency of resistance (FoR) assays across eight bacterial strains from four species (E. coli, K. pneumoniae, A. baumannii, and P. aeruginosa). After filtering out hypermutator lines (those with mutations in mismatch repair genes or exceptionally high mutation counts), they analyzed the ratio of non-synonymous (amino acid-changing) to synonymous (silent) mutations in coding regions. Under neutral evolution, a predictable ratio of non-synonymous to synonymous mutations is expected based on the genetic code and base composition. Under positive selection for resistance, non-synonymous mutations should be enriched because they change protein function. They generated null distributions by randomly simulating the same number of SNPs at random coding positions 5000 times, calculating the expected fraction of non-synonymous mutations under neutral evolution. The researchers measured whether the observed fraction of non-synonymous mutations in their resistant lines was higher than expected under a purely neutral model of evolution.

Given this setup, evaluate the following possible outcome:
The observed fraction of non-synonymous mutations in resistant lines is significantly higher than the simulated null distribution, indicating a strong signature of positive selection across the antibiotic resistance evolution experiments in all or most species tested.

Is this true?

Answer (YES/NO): YES